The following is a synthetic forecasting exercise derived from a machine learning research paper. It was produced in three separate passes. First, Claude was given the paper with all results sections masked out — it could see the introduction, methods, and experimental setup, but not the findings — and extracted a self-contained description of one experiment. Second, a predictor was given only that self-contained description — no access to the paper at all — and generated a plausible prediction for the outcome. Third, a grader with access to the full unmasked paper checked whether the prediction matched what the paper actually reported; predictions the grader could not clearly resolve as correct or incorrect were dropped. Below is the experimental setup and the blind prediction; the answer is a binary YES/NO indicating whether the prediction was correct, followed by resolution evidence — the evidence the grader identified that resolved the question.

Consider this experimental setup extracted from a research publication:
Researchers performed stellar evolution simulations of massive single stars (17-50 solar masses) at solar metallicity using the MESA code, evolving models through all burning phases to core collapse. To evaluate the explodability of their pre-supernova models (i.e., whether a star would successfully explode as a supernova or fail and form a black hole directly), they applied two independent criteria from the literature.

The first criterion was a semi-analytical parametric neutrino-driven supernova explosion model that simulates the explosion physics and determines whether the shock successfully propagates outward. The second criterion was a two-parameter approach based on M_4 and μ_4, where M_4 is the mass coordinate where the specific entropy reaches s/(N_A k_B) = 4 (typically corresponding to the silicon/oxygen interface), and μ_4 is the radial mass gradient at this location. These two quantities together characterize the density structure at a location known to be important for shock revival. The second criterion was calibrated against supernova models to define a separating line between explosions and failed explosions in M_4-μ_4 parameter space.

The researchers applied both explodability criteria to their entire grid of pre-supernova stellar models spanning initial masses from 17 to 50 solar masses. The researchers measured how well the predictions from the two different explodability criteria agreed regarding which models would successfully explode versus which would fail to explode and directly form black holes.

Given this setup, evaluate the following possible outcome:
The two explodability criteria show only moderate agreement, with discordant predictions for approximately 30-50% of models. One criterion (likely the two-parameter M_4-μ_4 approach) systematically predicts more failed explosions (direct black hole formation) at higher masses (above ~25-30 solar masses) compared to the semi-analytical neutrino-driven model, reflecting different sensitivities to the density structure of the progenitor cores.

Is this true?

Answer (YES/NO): NO